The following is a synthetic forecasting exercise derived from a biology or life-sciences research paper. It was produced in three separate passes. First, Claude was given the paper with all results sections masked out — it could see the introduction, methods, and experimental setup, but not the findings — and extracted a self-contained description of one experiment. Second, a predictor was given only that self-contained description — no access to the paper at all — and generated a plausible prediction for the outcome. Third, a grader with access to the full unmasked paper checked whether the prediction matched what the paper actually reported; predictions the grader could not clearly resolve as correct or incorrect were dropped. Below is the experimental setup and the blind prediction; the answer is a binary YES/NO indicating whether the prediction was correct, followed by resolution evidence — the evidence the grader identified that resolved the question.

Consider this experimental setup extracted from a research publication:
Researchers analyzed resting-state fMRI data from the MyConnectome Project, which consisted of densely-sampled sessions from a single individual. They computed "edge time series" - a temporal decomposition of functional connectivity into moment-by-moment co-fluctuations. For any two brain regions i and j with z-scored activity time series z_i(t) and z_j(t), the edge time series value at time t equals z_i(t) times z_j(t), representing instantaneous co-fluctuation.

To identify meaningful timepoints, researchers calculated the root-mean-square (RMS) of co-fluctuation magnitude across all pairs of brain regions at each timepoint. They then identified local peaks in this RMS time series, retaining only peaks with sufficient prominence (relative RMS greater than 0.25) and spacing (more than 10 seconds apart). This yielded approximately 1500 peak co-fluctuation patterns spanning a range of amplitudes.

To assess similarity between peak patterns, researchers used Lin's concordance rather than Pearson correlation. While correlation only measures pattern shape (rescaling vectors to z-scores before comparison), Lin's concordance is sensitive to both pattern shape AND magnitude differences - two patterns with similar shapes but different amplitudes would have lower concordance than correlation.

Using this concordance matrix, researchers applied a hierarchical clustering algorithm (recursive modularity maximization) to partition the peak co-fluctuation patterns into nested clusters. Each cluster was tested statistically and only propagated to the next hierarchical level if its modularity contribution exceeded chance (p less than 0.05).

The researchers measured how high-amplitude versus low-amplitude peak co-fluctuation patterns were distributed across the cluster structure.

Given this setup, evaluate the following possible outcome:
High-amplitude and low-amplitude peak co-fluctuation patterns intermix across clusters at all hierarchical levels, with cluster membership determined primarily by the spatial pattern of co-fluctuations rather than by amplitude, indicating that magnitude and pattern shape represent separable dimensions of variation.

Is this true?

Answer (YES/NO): NO